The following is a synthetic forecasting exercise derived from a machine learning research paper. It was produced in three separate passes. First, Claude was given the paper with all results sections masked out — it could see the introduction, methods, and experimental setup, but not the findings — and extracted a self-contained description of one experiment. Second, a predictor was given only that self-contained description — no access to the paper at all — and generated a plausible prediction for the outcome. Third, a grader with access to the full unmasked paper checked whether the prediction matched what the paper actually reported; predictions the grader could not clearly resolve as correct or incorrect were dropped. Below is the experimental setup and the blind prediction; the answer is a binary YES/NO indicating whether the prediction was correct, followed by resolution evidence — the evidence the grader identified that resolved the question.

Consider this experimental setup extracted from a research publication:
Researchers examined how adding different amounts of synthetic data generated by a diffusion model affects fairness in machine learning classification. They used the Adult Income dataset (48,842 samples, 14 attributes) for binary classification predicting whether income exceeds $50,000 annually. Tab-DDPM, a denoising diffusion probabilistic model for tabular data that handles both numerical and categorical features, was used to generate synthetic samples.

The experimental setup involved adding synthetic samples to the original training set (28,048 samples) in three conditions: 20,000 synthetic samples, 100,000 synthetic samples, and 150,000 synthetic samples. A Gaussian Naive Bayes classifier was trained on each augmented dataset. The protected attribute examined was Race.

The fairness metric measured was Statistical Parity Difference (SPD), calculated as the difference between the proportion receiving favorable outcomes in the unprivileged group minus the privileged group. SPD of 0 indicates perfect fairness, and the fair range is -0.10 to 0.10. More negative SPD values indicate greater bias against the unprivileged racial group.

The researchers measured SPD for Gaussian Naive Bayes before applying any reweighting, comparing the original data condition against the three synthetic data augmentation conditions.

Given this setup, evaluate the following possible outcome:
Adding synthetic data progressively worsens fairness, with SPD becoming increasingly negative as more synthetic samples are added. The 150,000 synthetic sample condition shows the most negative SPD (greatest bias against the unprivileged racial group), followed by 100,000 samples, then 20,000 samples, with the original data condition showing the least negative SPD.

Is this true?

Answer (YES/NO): YES